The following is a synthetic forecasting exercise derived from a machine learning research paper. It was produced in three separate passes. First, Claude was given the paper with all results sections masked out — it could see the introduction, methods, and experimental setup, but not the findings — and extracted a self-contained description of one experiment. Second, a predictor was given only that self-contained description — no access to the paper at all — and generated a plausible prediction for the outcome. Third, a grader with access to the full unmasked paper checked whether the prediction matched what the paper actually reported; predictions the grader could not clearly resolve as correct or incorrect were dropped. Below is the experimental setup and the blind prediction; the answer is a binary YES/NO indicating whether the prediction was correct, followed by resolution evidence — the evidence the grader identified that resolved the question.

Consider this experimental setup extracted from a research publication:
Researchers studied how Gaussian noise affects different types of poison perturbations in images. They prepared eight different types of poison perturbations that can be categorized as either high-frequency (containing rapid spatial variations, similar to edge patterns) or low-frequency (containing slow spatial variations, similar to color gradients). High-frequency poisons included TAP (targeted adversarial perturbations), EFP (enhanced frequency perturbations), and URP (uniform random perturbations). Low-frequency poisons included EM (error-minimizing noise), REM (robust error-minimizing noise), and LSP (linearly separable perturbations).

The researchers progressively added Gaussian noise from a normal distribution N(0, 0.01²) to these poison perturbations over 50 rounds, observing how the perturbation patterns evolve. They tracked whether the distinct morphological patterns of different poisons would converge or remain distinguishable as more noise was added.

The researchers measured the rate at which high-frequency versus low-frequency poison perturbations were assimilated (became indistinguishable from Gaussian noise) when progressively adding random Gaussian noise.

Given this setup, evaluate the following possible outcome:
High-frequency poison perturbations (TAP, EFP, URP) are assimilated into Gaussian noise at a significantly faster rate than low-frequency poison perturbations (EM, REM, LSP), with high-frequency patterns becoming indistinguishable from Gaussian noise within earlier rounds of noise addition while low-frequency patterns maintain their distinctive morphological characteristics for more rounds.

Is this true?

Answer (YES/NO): YES